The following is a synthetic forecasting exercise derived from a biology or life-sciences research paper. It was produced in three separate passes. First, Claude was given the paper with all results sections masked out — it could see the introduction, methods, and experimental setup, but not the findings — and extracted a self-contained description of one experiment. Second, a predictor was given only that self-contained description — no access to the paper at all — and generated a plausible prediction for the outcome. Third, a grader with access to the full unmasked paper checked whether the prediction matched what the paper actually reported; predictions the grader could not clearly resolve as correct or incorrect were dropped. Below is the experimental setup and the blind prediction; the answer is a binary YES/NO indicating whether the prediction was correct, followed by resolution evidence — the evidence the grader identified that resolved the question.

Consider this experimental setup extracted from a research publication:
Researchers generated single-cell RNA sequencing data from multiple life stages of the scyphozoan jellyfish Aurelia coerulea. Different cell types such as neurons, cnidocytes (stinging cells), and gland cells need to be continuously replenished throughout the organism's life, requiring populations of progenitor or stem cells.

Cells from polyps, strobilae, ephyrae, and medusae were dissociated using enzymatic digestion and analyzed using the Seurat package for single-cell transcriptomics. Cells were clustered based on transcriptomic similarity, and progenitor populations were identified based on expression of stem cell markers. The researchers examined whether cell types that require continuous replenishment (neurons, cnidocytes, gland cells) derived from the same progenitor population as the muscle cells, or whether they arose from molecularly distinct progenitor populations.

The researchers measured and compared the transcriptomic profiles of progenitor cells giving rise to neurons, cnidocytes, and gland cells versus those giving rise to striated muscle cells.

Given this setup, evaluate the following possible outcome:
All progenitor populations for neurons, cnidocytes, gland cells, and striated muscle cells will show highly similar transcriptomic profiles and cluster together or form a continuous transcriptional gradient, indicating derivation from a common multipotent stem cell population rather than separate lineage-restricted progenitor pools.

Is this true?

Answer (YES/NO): NO